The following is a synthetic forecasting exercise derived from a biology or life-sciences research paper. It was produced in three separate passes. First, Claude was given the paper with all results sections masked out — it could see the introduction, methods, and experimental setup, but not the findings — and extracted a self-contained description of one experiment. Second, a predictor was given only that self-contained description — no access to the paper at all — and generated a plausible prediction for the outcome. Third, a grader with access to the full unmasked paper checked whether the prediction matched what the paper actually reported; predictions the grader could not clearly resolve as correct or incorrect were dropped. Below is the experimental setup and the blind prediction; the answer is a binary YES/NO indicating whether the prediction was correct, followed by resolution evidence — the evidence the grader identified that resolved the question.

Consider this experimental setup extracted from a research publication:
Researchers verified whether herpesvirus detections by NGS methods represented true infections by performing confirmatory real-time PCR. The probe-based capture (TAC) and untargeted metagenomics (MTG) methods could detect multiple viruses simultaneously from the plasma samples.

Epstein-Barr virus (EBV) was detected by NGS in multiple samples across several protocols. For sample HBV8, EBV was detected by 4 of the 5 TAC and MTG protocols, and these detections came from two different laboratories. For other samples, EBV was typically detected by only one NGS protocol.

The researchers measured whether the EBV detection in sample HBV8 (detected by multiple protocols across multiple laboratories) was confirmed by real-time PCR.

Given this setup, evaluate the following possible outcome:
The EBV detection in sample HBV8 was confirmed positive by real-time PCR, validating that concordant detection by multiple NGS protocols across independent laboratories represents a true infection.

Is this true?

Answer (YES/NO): YES